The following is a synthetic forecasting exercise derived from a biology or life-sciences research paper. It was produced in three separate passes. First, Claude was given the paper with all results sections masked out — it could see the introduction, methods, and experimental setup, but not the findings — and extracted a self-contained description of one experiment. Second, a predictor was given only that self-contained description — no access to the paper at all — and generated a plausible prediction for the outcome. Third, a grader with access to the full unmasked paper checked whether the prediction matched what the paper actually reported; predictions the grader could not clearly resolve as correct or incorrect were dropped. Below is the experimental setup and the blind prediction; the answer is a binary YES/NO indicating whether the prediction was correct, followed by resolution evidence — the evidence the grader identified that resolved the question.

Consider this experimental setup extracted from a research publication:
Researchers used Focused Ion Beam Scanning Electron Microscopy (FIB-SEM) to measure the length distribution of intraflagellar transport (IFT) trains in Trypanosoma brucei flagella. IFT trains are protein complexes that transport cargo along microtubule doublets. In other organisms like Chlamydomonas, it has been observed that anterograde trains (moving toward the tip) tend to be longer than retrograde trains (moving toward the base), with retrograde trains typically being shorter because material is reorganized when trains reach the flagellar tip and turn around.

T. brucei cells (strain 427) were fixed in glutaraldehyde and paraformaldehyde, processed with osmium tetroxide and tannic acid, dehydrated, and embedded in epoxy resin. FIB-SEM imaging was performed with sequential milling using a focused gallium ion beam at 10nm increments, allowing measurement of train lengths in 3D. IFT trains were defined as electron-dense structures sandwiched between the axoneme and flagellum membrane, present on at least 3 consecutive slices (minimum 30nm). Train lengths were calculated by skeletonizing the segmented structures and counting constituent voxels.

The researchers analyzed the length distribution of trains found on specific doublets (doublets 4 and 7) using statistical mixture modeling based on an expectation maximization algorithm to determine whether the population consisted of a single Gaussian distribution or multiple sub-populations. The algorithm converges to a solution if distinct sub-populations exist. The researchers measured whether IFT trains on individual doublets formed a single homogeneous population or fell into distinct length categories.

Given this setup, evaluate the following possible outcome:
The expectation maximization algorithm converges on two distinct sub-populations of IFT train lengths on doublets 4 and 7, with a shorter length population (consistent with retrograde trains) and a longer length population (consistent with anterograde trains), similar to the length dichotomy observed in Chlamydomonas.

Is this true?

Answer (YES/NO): NO